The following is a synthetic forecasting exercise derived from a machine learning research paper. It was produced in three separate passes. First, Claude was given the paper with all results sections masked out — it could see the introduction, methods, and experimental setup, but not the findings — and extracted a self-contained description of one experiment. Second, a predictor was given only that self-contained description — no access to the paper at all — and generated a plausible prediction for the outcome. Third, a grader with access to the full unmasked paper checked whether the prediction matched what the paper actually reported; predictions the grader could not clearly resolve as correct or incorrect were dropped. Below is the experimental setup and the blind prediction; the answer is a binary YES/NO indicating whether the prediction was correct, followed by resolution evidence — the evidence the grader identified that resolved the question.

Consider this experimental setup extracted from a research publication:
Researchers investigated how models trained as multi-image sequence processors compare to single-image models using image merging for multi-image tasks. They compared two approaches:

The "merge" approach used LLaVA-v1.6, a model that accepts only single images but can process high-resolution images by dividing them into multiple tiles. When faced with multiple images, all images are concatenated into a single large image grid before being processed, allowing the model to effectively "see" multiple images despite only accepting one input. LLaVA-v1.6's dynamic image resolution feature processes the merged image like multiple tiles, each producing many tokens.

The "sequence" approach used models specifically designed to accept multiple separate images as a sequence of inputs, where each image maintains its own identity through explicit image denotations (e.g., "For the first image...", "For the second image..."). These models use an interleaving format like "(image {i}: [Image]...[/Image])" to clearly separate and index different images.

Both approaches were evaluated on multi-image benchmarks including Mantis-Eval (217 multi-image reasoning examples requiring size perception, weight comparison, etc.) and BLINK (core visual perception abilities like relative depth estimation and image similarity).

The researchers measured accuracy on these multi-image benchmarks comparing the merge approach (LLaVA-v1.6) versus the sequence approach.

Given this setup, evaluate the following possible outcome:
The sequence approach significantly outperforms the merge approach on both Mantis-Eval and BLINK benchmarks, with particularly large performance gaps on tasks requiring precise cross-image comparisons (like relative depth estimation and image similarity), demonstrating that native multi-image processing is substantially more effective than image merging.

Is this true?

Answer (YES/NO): NO